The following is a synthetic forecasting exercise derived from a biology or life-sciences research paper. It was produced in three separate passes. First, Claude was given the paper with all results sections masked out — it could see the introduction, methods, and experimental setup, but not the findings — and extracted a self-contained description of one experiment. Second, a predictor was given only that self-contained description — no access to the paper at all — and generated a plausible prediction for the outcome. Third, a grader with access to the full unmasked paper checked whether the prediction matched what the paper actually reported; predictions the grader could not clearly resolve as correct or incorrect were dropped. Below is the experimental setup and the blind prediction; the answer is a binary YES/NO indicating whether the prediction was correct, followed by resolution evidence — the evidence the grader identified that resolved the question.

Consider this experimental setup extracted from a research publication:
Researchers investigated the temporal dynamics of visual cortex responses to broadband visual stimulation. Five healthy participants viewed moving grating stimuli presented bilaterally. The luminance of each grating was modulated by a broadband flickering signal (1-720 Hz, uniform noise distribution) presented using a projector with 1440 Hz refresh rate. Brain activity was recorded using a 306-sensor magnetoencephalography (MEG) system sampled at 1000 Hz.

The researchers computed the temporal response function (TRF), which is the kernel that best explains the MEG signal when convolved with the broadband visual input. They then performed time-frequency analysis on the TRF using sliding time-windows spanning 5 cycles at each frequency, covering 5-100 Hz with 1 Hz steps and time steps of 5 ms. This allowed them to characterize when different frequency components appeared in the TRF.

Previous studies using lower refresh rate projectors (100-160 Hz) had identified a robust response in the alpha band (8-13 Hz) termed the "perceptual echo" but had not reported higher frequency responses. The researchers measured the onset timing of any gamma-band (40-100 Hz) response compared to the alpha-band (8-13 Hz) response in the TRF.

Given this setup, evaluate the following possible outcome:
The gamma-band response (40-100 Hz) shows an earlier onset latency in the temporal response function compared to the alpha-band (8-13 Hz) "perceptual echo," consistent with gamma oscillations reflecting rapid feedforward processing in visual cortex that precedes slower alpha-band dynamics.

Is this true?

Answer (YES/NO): YES